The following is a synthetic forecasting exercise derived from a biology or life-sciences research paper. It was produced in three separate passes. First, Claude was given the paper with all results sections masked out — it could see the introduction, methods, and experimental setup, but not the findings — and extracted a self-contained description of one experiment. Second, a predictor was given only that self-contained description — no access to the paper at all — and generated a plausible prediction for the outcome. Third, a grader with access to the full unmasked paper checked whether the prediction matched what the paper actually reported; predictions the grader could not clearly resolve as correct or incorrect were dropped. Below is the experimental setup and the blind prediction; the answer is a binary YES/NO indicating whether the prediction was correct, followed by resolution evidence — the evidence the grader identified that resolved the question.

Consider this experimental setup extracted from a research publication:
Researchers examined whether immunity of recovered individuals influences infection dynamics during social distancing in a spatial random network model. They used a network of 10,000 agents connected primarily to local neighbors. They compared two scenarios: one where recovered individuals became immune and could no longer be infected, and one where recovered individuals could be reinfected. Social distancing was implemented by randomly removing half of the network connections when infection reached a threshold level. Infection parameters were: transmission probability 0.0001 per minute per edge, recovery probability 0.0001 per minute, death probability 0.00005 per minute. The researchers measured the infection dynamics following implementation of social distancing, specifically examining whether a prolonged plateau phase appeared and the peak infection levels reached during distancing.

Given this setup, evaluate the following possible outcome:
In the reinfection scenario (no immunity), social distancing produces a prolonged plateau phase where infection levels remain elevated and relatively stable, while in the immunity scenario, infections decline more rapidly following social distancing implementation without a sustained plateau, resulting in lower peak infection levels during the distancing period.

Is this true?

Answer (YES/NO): NO